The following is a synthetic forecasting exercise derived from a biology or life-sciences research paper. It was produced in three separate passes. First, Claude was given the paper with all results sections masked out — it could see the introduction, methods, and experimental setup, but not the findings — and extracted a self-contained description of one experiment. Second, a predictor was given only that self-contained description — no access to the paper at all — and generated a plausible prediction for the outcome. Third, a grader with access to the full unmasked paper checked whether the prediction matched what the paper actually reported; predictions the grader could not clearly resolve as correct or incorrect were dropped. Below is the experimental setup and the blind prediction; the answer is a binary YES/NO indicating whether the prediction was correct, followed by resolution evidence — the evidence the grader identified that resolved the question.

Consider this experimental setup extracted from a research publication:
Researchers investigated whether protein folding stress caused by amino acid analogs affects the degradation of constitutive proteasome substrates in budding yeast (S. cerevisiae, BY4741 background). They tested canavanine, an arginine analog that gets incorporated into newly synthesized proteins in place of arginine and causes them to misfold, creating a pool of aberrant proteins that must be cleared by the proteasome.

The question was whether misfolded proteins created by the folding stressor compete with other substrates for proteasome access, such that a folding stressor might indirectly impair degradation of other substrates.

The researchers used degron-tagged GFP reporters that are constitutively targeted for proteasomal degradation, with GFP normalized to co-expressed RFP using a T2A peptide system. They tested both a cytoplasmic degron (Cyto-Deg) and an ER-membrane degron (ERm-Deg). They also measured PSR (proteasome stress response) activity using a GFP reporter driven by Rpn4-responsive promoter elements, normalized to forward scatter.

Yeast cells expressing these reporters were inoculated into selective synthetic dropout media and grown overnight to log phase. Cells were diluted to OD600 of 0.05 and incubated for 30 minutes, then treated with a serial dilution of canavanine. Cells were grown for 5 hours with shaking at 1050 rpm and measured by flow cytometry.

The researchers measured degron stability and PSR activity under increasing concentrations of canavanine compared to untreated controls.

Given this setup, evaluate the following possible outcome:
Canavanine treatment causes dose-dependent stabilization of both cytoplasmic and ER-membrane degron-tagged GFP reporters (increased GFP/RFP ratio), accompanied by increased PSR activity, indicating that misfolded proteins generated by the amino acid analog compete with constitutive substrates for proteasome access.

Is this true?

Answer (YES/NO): NO